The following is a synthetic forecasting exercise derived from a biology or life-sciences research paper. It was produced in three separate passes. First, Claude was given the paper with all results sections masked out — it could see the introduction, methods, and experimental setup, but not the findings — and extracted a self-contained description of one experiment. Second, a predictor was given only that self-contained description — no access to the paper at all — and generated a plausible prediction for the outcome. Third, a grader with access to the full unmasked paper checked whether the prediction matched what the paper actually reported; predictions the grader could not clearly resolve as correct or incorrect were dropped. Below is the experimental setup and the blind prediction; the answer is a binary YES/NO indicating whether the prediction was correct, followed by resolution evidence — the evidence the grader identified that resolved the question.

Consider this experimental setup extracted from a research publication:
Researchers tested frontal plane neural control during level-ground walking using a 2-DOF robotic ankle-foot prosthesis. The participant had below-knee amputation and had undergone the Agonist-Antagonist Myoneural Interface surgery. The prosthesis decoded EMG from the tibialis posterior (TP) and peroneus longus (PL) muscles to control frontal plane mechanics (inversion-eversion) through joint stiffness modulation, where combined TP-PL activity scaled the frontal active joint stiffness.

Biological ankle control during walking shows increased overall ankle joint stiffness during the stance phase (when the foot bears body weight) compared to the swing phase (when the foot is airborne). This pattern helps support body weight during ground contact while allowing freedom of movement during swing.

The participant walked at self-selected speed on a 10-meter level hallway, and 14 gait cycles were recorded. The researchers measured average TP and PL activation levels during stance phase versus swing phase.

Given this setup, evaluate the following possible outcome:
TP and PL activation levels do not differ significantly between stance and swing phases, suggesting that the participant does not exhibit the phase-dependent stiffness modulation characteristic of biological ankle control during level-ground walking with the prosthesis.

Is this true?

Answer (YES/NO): NO